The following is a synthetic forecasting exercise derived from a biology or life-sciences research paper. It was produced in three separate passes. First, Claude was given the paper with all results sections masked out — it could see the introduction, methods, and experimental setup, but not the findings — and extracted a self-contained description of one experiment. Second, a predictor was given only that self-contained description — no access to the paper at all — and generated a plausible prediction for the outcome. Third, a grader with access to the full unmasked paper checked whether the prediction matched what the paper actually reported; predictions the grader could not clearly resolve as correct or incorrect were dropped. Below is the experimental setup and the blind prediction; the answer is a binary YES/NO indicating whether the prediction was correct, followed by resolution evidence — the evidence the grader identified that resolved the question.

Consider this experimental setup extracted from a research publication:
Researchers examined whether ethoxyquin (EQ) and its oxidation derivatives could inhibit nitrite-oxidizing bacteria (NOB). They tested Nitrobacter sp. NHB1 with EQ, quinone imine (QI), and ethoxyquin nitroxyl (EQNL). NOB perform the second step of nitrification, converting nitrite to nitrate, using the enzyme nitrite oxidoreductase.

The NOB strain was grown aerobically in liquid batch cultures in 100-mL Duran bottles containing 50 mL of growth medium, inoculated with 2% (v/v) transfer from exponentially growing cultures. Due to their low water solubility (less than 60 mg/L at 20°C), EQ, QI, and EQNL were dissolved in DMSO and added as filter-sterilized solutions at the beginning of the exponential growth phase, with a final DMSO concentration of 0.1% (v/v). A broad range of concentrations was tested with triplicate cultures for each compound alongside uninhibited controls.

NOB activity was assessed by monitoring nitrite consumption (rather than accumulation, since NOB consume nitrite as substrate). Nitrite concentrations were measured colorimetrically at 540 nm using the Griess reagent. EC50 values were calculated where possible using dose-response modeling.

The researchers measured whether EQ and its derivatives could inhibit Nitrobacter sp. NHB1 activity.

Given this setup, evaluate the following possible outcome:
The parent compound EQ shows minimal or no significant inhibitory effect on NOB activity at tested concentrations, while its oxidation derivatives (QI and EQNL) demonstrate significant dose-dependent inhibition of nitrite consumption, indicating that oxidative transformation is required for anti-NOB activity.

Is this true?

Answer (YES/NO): NO